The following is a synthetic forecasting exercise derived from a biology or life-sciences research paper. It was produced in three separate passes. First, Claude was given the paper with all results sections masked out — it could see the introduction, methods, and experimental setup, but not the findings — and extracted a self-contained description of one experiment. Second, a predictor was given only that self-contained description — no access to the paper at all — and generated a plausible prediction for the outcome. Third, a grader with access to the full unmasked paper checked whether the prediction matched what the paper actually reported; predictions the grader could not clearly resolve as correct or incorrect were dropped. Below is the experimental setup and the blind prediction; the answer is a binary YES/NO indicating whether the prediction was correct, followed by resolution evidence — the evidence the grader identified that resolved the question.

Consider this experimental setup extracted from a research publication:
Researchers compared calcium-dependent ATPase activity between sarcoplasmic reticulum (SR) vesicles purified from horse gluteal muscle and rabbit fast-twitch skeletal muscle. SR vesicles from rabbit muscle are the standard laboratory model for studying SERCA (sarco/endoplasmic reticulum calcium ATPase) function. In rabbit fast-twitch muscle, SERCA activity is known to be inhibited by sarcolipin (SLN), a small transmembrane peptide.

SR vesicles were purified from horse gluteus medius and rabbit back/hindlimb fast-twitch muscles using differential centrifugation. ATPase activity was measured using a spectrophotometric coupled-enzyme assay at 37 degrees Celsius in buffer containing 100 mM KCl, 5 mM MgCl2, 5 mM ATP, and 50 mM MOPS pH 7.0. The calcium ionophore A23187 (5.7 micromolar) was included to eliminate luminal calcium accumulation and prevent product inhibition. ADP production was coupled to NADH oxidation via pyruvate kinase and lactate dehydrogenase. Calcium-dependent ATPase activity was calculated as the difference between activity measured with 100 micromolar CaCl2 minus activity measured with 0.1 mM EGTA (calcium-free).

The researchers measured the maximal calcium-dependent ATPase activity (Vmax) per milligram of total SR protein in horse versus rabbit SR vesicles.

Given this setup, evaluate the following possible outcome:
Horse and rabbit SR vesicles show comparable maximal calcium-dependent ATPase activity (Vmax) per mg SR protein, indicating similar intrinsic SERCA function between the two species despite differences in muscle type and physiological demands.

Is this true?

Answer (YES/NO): NO